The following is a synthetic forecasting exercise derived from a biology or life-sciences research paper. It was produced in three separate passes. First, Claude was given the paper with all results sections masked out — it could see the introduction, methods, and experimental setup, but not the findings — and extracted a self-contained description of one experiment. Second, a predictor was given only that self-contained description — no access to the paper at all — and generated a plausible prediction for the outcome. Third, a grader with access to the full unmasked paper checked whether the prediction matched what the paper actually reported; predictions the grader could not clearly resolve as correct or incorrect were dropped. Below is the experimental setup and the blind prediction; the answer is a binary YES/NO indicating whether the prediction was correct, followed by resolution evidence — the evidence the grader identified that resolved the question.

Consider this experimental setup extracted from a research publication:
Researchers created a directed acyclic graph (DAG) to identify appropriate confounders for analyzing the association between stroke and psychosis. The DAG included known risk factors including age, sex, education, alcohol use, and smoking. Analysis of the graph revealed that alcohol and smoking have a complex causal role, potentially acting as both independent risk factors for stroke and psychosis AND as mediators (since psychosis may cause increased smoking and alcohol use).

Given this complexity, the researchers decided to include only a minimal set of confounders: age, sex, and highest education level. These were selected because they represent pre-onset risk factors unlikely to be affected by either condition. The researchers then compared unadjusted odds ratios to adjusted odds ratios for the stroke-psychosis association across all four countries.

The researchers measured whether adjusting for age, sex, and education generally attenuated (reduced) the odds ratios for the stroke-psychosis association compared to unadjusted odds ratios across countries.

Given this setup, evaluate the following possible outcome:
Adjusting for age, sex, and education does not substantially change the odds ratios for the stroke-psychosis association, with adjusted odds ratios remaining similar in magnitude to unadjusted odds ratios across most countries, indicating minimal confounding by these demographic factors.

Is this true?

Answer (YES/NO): NO